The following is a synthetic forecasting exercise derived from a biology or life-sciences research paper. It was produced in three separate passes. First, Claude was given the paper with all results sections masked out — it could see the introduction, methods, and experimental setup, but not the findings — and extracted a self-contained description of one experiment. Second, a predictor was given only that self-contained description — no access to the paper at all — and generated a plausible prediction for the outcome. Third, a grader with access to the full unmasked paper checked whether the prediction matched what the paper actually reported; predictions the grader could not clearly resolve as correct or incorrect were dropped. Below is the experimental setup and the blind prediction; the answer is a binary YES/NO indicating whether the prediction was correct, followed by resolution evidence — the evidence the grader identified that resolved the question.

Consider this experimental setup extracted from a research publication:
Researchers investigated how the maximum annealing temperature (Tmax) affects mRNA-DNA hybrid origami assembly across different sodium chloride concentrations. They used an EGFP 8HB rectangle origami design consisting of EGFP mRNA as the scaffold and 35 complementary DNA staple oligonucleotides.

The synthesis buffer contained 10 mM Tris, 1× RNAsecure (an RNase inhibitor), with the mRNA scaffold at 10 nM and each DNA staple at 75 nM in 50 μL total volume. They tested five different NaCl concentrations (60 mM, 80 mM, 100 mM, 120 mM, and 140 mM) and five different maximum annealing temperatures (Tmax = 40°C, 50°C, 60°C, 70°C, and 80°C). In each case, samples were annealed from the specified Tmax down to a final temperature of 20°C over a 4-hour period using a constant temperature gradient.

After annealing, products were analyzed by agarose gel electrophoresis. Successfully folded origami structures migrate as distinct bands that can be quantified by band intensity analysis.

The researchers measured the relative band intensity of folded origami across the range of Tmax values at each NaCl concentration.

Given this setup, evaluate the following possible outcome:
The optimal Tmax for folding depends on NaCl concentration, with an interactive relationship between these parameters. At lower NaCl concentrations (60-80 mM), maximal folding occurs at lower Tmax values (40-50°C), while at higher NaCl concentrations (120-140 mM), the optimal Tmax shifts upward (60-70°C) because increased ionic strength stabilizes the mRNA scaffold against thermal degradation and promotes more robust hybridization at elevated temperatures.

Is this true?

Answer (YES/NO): NO